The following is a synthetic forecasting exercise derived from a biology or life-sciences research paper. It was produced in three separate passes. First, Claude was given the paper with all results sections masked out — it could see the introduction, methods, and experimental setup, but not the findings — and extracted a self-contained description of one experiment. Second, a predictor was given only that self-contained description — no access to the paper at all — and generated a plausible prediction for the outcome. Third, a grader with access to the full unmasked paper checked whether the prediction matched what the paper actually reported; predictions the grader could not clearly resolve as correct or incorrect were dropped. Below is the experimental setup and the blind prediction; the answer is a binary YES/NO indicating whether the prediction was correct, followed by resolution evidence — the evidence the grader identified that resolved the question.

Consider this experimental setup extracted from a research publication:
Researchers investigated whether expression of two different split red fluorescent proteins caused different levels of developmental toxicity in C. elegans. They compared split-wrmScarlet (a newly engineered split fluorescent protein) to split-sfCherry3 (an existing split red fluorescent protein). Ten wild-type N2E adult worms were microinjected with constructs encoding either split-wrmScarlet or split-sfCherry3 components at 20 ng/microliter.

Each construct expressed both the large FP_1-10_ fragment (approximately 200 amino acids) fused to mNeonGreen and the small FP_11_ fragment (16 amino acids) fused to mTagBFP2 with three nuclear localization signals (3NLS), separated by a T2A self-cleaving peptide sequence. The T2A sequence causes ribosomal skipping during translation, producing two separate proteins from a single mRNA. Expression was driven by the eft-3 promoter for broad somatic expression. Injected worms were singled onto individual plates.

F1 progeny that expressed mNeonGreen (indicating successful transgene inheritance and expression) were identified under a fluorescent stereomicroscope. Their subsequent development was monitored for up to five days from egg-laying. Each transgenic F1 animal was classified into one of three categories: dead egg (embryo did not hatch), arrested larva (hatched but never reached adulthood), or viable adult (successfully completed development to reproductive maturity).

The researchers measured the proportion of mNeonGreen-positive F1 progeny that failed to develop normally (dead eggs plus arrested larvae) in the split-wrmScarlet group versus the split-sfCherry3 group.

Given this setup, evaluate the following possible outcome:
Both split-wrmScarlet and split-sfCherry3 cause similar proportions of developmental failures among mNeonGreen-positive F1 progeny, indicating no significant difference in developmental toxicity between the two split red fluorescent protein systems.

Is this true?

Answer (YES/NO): NO